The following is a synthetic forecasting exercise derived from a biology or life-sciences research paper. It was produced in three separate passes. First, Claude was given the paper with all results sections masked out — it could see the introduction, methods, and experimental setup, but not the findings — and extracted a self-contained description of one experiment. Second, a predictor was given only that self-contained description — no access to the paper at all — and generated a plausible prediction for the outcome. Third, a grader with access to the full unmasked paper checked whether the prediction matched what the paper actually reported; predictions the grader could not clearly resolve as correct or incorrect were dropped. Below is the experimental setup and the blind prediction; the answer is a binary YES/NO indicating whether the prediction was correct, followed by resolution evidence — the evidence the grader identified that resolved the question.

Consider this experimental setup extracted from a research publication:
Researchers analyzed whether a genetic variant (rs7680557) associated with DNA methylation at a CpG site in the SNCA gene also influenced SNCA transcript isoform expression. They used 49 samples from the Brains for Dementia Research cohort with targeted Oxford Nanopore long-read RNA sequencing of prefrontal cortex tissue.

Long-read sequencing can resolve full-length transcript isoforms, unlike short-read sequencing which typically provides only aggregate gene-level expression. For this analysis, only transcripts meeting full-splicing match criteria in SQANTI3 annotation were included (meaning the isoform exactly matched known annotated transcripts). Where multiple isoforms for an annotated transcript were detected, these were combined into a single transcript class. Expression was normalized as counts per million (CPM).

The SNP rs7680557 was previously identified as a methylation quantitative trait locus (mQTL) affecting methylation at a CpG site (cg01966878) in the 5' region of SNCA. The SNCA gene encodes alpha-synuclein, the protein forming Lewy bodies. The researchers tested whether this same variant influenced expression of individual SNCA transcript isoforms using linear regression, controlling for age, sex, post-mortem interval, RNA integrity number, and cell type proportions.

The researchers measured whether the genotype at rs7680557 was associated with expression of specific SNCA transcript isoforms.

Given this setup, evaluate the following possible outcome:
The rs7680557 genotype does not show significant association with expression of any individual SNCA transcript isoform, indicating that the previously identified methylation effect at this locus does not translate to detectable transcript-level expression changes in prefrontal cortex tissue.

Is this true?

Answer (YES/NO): NO